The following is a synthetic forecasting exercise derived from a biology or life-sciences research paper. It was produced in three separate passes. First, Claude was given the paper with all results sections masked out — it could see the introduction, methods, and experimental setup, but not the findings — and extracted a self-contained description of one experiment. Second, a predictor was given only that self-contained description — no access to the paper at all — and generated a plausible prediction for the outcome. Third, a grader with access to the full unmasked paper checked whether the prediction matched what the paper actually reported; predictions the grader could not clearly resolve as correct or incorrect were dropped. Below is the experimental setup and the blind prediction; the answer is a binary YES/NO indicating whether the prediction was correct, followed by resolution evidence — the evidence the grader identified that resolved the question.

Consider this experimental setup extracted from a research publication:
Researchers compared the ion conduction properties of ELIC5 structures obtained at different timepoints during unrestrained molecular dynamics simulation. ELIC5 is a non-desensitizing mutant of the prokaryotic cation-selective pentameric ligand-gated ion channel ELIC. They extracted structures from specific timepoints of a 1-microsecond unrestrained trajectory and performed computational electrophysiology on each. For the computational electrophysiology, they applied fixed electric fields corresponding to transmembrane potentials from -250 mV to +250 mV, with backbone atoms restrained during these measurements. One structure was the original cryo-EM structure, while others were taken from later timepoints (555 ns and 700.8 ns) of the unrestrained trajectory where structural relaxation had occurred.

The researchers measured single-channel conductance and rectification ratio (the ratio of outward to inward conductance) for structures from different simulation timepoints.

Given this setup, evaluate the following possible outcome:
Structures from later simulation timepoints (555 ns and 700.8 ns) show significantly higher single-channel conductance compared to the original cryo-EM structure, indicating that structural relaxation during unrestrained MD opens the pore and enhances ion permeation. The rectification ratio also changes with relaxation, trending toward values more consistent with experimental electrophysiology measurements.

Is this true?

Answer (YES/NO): YES